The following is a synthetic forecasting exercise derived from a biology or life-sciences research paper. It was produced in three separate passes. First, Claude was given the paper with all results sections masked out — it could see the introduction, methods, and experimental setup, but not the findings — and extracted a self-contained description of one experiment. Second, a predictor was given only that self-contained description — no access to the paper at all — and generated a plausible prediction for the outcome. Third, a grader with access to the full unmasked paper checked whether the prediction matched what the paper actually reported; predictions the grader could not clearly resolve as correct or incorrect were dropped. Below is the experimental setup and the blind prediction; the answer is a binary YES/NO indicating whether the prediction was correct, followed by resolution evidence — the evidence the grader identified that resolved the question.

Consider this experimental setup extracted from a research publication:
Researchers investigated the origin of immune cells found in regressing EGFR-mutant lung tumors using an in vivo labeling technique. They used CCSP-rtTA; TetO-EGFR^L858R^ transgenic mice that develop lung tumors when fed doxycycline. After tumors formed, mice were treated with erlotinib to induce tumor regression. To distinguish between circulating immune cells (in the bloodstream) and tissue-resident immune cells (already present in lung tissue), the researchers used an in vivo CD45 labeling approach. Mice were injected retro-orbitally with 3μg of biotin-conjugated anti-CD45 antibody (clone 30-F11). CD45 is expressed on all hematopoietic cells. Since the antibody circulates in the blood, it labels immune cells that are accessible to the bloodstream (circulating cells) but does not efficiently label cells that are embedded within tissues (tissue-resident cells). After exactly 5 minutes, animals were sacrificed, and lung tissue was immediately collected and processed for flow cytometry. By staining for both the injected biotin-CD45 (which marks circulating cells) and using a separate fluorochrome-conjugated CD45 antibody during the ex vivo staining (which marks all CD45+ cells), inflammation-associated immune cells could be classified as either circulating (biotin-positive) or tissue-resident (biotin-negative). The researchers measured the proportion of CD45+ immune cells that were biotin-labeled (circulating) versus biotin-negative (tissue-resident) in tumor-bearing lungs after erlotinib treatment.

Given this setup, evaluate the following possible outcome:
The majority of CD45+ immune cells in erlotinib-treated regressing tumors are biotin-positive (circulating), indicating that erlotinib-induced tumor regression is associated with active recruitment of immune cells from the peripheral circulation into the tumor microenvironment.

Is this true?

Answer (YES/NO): NO